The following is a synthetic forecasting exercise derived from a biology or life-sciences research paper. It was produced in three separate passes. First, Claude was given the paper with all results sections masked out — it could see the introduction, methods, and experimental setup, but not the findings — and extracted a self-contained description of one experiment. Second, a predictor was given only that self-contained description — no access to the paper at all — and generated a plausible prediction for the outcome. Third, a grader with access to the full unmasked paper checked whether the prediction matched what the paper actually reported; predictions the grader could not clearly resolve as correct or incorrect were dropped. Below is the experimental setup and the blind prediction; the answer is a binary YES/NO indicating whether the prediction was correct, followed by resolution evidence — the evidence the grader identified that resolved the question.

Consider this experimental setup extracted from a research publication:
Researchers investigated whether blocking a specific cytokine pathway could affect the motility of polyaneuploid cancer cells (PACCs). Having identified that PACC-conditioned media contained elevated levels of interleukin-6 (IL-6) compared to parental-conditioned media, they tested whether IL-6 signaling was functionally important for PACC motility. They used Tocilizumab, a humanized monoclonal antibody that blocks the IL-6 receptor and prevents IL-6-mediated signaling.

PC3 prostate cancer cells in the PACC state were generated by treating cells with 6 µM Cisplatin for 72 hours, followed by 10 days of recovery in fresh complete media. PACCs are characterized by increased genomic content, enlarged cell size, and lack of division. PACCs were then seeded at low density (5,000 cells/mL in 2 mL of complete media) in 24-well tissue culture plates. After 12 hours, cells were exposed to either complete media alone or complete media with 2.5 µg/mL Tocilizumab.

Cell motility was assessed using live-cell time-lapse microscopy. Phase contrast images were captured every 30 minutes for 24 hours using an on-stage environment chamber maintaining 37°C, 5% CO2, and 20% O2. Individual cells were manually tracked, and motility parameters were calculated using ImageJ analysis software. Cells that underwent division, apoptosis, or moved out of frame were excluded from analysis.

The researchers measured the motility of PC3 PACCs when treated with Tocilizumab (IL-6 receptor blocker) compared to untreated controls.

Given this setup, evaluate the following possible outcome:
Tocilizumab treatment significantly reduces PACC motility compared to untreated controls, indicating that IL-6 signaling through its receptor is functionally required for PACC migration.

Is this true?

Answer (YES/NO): NO